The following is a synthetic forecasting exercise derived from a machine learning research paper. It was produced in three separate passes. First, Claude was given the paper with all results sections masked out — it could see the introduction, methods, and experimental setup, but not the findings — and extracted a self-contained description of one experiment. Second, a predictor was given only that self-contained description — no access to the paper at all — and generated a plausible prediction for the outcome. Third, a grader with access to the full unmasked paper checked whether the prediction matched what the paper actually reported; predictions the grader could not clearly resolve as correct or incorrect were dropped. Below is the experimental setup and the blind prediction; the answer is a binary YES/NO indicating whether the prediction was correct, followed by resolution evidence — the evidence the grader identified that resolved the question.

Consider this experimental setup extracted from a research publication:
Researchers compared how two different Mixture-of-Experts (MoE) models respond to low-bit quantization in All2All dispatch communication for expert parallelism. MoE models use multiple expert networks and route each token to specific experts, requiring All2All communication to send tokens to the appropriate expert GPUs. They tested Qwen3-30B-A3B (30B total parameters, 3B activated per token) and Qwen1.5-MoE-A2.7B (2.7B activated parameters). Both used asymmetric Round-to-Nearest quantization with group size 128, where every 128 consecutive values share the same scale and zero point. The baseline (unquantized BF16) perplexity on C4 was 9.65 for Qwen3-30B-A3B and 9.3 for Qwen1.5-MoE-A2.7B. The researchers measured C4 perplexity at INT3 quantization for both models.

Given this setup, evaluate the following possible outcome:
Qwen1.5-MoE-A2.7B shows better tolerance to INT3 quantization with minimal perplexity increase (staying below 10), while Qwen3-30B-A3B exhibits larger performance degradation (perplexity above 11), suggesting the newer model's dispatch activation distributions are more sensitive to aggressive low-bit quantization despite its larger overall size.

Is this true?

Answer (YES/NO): NO